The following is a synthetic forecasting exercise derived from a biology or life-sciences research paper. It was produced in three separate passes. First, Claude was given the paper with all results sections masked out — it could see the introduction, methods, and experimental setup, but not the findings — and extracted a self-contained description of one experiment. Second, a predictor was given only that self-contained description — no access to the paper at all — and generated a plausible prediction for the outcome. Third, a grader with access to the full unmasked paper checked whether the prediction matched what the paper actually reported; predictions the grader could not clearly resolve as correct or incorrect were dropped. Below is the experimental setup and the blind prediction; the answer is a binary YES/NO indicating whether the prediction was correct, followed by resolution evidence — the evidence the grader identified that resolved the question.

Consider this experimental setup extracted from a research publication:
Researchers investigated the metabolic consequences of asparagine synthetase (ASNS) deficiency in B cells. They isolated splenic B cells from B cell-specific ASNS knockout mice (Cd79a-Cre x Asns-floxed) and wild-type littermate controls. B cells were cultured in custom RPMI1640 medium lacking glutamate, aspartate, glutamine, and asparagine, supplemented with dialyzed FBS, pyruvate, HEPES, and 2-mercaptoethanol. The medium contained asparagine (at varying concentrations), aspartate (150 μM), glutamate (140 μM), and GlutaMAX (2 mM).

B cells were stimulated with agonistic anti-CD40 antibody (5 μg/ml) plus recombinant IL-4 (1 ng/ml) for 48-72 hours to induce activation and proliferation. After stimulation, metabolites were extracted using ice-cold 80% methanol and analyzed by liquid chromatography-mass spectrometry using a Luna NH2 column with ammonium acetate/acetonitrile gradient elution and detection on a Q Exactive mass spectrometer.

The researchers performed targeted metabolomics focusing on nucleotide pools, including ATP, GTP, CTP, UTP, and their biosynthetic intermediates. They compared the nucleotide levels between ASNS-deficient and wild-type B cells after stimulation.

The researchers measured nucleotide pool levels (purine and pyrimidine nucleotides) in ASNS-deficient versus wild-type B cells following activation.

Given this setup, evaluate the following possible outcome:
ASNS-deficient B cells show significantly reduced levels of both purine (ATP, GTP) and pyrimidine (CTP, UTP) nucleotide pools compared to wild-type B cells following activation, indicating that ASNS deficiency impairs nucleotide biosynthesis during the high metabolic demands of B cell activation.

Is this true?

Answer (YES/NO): NO